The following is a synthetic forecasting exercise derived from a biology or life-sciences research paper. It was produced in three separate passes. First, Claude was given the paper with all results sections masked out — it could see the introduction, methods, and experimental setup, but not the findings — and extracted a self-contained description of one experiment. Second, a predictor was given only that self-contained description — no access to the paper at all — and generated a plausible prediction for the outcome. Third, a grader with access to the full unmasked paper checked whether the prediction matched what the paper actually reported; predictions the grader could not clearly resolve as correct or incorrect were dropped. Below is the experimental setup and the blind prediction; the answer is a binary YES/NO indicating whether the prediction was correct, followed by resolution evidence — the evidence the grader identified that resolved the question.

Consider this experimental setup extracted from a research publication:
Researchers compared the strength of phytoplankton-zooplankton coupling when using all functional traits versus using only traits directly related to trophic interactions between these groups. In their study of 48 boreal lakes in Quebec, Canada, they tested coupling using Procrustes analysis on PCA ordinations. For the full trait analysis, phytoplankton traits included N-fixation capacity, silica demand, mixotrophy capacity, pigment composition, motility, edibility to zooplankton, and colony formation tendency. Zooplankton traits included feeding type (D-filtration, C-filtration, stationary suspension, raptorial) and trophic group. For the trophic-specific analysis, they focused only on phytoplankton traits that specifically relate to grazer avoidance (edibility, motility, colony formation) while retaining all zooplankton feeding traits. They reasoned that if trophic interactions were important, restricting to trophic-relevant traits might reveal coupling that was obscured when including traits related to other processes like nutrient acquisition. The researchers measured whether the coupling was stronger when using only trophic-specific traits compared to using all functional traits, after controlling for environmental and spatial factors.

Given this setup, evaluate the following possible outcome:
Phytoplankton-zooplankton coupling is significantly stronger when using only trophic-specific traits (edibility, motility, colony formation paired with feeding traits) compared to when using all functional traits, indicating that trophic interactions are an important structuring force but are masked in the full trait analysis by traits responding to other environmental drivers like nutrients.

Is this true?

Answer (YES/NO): NO